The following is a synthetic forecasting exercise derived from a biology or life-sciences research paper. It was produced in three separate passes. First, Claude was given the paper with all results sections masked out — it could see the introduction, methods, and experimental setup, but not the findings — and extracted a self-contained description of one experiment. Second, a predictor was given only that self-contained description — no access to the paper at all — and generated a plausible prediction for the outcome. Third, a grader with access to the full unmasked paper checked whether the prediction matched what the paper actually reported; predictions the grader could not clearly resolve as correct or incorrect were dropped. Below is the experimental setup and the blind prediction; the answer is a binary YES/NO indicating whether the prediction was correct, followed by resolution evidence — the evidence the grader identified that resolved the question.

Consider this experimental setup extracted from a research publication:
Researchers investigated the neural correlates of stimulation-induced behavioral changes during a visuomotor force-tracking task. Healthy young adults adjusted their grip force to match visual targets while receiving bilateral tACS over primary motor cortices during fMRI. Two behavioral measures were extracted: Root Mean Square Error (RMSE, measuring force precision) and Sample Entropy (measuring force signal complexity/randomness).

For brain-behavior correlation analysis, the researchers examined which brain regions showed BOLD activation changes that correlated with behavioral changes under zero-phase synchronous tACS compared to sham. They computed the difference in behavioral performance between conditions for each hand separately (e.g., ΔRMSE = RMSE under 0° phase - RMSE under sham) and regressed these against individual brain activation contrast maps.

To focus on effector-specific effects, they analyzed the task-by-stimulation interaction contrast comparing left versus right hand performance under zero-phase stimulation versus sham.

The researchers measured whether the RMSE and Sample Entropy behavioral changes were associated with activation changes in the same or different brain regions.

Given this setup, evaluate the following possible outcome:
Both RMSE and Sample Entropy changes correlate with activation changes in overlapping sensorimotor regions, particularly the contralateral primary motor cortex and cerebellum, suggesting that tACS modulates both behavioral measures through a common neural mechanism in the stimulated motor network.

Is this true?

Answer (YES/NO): NO